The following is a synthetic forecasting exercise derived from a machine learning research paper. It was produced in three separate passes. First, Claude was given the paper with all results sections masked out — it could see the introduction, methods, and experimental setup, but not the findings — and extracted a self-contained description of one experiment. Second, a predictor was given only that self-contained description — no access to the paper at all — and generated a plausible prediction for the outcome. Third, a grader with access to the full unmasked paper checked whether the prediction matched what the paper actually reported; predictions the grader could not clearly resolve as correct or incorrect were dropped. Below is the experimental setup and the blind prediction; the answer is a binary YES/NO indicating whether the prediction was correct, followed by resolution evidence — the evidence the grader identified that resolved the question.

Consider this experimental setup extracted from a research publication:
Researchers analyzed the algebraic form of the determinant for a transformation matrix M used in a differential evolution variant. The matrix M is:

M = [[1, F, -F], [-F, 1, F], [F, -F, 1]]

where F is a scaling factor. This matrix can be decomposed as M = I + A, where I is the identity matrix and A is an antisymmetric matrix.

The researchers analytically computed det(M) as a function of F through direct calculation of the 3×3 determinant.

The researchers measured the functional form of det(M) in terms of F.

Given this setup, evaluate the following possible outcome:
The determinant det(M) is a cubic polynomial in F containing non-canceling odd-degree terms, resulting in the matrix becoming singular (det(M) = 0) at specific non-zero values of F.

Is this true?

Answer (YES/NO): NO